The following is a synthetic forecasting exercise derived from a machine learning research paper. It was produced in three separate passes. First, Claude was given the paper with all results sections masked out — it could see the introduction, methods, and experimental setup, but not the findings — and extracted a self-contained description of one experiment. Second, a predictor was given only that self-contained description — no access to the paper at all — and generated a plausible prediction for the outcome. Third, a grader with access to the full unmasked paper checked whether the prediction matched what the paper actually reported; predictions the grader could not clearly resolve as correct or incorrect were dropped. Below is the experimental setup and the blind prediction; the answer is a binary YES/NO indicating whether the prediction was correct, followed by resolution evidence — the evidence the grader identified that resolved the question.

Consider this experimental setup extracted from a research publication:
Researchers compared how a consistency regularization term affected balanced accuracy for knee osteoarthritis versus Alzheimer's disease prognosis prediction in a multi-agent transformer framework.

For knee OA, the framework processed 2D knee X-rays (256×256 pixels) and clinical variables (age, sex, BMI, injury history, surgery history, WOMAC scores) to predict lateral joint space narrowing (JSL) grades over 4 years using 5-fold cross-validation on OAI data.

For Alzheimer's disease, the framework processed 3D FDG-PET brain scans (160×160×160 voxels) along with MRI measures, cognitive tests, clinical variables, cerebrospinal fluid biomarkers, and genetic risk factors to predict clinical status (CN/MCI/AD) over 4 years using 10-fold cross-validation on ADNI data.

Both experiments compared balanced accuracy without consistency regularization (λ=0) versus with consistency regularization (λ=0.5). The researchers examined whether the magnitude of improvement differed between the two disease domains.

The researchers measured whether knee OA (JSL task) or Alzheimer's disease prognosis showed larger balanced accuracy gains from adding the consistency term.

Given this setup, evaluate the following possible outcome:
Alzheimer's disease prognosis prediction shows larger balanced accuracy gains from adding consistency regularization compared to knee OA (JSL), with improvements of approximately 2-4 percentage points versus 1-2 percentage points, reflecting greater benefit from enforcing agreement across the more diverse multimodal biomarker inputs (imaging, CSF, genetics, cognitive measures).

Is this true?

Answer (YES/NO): NO